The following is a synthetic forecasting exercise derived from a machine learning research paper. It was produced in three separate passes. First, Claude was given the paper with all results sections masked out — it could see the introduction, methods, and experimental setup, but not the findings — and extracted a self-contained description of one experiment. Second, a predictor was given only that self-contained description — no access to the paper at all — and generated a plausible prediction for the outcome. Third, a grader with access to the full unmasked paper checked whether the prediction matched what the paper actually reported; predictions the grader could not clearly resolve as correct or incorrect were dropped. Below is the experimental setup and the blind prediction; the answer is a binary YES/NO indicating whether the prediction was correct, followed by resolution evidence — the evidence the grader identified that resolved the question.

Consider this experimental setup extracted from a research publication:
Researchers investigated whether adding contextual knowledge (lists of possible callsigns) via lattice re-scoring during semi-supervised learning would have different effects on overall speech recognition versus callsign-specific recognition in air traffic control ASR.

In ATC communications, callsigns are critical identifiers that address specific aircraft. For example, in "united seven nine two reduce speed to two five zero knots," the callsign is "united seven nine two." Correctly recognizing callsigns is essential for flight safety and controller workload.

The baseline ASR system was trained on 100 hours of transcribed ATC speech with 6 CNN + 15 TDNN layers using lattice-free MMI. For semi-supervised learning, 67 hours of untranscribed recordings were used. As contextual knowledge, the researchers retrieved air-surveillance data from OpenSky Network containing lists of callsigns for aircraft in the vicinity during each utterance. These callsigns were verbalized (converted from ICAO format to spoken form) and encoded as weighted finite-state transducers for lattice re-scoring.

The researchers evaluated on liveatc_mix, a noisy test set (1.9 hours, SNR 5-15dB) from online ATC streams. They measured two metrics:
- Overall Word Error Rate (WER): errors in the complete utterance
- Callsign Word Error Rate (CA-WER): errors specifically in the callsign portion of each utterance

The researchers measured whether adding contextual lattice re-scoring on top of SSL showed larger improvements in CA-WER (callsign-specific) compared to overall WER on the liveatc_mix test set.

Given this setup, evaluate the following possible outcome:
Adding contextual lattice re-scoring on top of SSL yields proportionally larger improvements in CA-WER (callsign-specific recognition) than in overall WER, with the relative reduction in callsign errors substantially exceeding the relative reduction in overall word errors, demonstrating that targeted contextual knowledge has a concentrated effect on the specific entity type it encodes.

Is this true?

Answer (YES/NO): YES